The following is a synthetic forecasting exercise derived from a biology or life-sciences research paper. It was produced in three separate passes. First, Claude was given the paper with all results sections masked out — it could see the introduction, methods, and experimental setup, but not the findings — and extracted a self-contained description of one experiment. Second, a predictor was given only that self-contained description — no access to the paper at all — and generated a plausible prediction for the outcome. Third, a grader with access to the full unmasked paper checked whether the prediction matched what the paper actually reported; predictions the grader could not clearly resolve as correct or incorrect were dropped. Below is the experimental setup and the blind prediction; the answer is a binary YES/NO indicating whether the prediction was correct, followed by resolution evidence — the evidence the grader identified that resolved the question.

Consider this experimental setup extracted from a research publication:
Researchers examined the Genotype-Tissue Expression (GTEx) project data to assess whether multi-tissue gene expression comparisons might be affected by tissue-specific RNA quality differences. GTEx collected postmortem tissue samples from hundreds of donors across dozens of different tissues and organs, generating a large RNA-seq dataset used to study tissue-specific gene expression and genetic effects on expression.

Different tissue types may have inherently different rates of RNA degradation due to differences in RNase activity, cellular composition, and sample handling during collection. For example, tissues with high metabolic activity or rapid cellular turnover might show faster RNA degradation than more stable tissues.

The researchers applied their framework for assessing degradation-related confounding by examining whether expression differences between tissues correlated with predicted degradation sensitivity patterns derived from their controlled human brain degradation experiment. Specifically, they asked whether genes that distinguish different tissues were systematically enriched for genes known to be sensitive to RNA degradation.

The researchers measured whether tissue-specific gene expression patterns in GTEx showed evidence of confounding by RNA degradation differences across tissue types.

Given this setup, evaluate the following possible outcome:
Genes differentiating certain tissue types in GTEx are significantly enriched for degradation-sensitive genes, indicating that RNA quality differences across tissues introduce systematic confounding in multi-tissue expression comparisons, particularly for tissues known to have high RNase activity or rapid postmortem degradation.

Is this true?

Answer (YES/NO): NO